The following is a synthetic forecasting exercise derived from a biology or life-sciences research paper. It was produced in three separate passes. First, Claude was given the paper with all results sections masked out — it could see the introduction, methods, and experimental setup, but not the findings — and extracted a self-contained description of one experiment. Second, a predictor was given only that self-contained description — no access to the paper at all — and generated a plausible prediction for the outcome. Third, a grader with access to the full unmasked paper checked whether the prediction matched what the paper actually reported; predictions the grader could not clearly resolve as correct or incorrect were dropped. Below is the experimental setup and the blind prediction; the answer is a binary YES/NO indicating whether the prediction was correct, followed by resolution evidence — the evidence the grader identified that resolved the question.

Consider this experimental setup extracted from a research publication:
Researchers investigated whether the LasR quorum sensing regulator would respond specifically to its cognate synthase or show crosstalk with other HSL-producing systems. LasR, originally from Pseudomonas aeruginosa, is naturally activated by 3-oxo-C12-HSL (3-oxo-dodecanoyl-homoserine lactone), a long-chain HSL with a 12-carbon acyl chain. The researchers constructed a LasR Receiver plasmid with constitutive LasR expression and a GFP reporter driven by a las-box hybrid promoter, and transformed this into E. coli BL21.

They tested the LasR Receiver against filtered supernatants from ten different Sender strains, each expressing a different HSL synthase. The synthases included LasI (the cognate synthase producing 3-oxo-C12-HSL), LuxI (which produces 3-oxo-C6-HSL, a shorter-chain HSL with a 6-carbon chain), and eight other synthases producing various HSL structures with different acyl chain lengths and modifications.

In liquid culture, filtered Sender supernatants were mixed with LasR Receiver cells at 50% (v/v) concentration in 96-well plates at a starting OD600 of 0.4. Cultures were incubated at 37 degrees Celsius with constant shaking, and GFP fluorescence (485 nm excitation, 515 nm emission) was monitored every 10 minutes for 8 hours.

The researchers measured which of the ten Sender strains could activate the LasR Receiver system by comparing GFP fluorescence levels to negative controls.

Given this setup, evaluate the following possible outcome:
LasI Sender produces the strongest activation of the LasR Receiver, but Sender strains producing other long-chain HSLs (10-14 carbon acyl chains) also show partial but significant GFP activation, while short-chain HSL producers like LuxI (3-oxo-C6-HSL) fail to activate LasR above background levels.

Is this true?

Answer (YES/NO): NO